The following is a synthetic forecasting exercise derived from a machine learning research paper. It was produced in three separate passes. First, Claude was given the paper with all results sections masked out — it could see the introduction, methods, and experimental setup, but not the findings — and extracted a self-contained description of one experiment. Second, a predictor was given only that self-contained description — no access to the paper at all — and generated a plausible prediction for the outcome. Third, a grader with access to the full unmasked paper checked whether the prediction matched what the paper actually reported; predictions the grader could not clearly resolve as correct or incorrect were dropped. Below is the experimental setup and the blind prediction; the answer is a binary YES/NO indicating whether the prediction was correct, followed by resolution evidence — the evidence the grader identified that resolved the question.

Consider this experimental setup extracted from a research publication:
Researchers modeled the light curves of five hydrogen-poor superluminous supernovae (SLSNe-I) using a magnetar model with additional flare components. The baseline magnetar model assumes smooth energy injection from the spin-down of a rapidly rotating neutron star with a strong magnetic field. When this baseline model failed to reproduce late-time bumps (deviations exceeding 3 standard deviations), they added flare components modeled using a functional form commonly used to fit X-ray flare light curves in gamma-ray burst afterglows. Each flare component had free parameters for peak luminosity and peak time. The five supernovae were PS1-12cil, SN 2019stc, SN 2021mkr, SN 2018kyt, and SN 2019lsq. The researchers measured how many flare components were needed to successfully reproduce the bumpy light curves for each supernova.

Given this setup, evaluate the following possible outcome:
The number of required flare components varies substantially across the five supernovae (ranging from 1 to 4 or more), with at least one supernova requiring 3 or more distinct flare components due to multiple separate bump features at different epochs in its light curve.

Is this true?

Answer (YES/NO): NO